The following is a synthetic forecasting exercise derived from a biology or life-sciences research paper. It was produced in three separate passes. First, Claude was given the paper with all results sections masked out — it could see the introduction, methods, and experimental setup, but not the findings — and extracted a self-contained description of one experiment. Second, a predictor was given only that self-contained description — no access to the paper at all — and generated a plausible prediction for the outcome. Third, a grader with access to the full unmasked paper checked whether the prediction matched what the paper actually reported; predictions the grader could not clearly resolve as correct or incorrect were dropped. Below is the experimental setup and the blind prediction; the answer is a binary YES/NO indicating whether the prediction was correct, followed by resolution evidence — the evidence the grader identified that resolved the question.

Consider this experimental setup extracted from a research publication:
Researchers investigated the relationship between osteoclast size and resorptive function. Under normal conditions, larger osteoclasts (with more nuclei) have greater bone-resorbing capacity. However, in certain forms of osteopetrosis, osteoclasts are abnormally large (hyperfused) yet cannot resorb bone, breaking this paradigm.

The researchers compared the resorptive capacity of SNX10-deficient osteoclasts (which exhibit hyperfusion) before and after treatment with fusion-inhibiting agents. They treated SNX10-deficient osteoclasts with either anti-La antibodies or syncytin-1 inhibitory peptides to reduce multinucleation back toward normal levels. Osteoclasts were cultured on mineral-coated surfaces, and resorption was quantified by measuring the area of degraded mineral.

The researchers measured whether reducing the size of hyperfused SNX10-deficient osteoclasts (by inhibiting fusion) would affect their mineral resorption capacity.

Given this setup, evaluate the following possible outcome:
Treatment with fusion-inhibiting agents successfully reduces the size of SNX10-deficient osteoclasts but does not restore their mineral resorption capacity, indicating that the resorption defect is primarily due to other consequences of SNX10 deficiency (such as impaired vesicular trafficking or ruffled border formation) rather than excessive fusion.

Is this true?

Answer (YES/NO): NO